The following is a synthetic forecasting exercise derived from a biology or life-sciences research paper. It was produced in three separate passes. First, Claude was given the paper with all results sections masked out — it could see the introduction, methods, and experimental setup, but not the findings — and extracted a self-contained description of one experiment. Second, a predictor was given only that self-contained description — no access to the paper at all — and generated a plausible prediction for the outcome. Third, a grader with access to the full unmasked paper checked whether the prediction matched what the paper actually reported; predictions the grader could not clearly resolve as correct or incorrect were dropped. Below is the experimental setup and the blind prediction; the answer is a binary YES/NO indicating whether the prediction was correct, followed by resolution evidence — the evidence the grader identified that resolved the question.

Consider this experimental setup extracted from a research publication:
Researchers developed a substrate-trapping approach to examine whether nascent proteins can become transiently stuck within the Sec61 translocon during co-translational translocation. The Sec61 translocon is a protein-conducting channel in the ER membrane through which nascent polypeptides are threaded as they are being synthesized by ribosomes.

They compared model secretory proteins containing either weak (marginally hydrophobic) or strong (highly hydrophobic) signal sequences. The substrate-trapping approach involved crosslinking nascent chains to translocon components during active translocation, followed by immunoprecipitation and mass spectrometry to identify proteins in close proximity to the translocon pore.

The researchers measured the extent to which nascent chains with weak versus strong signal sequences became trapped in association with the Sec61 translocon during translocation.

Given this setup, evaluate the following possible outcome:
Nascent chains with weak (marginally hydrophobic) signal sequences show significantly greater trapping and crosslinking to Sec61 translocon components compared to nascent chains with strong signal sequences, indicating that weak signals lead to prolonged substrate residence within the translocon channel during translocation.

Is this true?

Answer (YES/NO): YES